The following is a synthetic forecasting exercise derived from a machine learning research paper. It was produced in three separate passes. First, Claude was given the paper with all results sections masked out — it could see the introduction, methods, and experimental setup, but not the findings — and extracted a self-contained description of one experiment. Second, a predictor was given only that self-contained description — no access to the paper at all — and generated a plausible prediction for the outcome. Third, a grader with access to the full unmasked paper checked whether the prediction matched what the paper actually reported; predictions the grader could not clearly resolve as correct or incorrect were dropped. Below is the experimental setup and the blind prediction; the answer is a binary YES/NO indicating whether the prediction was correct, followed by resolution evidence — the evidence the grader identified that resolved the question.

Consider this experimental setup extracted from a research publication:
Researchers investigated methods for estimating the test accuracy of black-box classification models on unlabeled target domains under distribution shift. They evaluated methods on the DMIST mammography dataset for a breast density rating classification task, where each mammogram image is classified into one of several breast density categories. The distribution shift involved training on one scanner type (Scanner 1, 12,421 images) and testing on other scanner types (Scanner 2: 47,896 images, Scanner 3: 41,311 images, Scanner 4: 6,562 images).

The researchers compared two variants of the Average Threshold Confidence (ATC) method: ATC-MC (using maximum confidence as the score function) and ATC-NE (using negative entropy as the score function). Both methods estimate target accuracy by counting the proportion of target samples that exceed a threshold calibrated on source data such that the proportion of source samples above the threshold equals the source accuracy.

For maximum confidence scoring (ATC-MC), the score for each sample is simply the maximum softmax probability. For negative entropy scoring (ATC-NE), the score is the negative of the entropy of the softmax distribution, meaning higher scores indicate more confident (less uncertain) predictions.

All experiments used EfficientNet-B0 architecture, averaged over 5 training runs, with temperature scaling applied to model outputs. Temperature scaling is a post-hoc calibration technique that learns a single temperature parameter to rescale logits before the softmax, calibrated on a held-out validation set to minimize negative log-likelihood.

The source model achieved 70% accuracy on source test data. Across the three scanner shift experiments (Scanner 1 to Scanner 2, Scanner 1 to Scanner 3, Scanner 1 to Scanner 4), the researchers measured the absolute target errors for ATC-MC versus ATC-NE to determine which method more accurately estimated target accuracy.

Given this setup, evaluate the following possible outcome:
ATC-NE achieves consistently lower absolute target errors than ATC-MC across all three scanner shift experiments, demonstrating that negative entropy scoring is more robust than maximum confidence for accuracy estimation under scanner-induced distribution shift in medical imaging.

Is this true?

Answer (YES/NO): NO